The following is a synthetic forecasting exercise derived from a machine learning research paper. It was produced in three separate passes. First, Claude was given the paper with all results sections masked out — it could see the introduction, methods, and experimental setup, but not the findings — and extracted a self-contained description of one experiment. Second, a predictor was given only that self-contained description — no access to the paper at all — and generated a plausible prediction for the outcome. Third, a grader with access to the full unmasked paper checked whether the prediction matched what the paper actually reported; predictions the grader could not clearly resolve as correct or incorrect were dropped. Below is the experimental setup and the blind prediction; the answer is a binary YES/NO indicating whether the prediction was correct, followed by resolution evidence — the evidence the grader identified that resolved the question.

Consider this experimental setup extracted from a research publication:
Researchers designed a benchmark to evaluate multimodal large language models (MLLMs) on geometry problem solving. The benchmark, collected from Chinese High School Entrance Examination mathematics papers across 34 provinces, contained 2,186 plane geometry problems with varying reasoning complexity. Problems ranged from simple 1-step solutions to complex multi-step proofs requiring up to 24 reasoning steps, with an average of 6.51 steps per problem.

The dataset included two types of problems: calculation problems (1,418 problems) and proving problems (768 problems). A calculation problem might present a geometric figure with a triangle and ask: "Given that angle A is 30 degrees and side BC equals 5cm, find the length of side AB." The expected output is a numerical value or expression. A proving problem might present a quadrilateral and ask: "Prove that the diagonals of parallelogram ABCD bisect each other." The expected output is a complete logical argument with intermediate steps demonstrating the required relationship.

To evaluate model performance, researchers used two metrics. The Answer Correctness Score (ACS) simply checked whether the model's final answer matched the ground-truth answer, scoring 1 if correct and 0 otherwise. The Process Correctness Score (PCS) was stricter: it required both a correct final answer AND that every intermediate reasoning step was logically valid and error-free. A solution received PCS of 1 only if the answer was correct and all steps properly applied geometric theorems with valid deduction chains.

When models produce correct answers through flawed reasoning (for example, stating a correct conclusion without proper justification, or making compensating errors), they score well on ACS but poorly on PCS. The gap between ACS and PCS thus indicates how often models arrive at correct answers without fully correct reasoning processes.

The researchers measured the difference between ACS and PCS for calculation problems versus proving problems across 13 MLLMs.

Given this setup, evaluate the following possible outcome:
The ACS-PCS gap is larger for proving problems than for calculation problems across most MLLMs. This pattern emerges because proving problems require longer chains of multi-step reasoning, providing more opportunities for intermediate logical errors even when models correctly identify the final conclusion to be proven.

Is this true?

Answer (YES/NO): YES